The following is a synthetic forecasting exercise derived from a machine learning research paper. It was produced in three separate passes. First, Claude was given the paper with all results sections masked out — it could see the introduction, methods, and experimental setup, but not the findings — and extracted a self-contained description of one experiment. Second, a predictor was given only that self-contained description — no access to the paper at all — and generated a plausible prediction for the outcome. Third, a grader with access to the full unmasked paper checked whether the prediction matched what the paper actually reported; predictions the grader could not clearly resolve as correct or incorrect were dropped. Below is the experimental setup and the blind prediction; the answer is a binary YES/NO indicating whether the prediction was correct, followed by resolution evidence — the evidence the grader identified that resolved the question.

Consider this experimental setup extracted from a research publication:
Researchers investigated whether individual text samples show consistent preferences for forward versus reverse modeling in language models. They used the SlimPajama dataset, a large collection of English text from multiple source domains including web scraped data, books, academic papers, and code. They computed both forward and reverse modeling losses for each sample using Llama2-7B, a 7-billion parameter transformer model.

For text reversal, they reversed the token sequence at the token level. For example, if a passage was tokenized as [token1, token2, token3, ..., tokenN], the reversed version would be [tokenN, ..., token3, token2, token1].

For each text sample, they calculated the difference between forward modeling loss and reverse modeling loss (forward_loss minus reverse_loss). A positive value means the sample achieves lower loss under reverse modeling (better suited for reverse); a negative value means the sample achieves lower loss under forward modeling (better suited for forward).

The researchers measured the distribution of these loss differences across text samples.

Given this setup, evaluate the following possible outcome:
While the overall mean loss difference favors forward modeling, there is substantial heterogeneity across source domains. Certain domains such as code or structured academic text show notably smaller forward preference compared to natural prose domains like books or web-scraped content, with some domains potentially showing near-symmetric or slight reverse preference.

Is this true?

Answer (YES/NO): NO